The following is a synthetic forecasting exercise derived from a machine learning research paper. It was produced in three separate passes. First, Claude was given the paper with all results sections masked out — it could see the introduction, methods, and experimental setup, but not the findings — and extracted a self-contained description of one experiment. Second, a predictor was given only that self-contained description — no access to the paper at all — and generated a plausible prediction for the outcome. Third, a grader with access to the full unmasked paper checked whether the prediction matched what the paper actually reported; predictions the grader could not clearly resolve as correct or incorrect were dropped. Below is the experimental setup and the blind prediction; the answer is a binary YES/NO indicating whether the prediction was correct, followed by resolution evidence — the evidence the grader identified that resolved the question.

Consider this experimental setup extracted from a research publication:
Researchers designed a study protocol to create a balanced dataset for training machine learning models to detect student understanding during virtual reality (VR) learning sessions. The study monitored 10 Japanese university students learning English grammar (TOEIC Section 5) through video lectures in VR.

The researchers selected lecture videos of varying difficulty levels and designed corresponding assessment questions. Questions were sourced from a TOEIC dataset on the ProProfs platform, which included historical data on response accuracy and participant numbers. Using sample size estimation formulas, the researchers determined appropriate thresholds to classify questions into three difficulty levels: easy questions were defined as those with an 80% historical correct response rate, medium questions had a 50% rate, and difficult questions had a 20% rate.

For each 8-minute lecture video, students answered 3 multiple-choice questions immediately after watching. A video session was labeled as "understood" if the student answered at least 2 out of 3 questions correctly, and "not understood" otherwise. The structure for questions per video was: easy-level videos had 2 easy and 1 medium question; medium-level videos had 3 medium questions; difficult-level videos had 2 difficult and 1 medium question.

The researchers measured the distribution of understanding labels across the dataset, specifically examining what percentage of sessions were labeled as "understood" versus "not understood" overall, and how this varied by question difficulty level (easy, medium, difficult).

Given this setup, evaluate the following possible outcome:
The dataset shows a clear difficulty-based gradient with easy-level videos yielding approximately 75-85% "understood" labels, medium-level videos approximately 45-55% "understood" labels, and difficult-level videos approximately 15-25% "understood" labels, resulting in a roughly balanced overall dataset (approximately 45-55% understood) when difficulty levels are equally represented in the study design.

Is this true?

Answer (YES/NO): NO